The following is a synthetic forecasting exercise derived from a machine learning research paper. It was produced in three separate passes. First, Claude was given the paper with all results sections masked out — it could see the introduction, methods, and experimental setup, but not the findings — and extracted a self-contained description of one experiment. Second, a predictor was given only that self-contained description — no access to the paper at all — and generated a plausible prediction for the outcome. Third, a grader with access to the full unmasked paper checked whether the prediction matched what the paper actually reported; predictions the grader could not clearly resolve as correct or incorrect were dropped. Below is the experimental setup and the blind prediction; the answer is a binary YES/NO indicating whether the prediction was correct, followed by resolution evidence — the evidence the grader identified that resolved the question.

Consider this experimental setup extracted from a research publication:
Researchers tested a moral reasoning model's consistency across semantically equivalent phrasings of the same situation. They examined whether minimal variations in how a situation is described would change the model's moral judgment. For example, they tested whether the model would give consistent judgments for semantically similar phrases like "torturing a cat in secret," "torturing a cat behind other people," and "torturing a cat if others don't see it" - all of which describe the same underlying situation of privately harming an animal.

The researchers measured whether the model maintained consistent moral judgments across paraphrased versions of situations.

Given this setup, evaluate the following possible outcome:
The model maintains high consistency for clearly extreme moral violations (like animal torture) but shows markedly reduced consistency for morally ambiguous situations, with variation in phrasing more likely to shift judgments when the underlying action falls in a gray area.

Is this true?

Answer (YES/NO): NO